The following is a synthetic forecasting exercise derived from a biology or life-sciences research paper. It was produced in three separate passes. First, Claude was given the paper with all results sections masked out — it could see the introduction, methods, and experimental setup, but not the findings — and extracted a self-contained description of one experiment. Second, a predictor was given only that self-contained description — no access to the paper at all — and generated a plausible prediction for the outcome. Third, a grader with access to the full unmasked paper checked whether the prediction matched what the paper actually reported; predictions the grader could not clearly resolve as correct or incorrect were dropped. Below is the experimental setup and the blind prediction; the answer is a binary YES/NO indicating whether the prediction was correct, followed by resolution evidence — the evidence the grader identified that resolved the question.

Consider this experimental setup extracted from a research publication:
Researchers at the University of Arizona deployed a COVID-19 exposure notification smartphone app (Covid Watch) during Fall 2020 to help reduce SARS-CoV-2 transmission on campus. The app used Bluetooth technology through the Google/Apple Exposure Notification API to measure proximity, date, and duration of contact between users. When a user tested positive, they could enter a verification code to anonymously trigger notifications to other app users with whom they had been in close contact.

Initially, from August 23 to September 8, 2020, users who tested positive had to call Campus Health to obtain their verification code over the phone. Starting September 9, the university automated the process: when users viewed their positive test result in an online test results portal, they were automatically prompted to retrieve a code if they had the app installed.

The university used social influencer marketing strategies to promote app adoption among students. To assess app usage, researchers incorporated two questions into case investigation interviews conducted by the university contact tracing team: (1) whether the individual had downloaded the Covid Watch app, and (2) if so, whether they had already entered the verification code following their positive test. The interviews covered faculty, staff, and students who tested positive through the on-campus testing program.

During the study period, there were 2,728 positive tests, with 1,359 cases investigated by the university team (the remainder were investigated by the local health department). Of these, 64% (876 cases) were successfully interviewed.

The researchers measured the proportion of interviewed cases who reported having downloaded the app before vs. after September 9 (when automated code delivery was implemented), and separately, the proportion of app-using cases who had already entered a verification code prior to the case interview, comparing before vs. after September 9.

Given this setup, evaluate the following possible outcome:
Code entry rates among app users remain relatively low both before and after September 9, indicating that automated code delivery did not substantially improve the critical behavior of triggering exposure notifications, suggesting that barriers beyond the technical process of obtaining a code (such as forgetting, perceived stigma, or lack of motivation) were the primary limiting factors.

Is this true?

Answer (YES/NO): NO